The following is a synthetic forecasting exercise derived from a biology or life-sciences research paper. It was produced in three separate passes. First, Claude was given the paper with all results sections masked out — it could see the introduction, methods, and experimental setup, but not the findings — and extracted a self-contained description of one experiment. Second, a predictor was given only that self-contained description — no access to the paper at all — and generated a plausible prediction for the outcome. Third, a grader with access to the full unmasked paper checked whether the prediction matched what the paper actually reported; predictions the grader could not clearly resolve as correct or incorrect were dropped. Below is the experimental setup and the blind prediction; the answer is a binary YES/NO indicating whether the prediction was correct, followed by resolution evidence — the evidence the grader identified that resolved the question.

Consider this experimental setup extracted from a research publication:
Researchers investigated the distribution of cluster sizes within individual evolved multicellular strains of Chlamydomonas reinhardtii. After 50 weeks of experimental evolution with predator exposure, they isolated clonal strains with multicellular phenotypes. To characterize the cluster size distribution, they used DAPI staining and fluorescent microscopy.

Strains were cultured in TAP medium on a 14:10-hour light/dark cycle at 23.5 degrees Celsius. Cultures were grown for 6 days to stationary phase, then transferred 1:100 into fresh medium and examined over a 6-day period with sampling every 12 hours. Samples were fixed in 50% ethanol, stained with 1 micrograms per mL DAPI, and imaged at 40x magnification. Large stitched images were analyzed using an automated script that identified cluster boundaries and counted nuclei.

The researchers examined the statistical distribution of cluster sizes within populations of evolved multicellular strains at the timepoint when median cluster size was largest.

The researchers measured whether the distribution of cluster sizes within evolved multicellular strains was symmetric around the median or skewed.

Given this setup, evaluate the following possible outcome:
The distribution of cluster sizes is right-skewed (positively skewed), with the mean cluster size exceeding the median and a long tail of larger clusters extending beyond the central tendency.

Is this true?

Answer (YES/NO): YES